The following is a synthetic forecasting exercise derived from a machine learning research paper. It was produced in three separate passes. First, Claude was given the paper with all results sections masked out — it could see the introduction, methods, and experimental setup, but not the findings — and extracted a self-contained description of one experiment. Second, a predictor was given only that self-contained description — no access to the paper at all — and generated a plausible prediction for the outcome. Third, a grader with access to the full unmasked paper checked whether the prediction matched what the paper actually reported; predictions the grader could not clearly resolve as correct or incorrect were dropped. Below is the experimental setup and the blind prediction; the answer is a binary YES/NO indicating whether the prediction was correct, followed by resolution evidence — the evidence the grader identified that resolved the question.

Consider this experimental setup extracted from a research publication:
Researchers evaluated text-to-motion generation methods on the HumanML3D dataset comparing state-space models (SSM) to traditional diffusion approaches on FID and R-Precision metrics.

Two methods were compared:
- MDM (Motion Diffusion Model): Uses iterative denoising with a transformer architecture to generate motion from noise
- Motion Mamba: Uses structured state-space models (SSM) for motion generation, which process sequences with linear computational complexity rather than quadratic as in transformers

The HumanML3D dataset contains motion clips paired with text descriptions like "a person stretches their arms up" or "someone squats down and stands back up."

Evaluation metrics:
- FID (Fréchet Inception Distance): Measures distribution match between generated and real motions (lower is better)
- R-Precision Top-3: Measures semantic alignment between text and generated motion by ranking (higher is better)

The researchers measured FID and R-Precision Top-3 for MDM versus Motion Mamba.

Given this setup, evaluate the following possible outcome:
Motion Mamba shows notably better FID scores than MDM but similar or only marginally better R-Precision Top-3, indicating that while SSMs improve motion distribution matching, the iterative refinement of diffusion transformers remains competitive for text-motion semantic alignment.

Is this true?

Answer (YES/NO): NO